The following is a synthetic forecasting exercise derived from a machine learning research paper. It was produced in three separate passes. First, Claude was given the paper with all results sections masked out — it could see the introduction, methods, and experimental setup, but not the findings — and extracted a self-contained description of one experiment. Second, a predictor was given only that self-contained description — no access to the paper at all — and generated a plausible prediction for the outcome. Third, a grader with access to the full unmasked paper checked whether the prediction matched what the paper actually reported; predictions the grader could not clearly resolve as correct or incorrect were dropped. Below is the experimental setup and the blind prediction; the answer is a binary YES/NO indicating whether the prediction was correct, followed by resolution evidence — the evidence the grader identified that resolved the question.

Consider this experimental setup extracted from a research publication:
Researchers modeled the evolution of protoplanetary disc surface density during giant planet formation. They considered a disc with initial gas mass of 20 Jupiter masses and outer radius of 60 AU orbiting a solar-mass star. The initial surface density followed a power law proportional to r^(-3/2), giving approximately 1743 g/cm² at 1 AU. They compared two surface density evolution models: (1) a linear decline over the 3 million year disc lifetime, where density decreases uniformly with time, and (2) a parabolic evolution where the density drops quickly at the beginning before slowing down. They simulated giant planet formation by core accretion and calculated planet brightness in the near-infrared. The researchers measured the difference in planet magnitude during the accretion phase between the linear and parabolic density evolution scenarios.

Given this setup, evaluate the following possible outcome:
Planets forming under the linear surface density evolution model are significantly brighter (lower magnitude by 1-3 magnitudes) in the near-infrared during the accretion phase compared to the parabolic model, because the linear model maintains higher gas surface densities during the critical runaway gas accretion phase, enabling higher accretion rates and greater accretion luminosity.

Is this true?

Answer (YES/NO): NO